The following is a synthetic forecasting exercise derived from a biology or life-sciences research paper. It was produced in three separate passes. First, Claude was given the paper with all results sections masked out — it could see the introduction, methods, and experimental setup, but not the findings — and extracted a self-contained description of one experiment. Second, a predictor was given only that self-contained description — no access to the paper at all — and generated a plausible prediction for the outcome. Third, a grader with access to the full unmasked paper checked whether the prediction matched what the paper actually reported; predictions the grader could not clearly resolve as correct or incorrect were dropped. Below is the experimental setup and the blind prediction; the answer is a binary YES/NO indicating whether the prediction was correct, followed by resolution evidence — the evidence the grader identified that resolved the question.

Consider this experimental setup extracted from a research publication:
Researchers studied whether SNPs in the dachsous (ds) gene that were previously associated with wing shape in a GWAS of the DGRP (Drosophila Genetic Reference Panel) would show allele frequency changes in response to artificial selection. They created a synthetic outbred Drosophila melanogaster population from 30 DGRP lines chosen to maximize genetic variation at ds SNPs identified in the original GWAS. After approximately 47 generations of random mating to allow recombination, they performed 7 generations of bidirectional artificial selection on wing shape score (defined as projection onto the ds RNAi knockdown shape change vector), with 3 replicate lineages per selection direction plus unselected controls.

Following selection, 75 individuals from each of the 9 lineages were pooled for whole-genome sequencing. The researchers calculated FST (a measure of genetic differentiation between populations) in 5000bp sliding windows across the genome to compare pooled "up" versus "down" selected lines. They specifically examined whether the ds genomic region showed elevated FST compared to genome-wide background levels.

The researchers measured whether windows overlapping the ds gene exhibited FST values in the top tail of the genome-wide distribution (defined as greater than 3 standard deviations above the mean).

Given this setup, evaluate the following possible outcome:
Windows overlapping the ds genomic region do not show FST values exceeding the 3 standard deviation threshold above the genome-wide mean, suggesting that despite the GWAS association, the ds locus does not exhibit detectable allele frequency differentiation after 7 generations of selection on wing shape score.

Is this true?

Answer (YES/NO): NO